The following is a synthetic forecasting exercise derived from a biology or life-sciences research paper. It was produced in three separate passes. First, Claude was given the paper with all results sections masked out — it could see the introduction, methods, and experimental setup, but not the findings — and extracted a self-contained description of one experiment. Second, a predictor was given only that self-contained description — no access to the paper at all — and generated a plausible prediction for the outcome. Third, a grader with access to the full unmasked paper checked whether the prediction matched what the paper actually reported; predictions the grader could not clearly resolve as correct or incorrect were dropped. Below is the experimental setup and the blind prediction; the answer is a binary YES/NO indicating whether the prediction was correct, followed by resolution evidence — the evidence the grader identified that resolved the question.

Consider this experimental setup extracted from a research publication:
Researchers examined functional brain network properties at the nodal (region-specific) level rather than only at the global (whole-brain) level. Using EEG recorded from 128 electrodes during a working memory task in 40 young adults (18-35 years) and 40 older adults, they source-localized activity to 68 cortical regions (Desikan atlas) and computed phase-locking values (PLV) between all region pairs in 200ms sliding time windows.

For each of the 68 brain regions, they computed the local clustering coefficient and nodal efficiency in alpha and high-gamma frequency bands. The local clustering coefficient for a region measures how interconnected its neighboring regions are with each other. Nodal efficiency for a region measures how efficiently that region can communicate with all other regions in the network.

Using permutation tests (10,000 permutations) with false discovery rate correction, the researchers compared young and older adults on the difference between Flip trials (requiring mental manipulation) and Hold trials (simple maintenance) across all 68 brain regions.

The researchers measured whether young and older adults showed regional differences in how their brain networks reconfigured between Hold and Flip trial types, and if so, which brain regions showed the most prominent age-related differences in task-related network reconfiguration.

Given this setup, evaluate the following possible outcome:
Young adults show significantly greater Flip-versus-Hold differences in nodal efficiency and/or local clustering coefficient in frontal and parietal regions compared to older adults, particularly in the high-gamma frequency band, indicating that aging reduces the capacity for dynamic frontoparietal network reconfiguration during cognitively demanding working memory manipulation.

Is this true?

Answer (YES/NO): NO